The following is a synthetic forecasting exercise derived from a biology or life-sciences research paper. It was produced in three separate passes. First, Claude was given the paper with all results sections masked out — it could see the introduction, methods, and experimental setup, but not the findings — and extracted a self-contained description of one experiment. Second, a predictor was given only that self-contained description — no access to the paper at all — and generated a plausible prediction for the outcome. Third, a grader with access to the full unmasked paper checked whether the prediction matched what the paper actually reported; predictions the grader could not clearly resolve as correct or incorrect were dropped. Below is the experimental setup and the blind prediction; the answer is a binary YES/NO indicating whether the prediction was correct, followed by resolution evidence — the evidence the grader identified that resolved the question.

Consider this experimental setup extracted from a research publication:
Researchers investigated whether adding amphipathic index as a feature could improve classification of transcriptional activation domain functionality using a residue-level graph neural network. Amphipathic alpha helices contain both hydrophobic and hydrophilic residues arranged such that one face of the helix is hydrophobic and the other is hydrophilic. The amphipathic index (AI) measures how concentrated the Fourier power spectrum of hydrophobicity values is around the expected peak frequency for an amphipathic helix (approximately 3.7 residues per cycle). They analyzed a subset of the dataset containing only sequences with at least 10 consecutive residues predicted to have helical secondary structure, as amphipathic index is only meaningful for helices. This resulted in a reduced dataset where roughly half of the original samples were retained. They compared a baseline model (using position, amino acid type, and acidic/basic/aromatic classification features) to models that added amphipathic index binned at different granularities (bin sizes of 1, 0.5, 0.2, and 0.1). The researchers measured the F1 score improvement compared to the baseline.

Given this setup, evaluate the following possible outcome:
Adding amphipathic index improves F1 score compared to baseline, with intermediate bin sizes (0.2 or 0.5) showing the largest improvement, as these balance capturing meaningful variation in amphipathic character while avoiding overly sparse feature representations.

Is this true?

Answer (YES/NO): YES